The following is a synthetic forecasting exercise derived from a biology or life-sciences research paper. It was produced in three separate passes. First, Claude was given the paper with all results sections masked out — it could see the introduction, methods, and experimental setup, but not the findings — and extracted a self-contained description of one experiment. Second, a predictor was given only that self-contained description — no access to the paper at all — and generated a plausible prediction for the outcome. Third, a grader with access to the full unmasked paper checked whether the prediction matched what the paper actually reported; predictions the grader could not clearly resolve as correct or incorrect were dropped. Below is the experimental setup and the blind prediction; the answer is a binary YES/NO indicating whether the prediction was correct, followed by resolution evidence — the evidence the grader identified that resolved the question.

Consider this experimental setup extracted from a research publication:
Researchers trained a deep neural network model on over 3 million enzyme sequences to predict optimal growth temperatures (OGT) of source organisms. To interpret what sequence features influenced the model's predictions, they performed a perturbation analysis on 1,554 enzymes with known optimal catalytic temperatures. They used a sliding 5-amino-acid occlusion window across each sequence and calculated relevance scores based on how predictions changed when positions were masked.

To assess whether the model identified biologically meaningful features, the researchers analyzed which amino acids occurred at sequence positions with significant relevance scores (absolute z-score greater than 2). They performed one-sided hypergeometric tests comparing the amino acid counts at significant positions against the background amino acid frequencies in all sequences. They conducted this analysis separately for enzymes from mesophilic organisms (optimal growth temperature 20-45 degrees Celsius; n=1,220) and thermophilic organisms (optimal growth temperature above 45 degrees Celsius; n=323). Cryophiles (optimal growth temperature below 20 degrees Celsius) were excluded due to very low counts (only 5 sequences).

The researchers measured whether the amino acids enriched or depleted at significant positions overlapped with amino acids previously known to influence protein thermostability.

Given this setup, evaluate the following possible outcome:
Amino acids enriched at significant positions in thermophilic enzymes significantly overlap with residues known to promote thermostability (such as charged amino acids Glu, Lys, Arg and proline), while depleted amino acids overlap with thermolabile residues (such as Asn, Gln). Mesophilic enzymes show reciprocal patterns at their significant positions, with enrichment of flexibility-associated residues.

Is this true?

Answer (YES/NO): NO